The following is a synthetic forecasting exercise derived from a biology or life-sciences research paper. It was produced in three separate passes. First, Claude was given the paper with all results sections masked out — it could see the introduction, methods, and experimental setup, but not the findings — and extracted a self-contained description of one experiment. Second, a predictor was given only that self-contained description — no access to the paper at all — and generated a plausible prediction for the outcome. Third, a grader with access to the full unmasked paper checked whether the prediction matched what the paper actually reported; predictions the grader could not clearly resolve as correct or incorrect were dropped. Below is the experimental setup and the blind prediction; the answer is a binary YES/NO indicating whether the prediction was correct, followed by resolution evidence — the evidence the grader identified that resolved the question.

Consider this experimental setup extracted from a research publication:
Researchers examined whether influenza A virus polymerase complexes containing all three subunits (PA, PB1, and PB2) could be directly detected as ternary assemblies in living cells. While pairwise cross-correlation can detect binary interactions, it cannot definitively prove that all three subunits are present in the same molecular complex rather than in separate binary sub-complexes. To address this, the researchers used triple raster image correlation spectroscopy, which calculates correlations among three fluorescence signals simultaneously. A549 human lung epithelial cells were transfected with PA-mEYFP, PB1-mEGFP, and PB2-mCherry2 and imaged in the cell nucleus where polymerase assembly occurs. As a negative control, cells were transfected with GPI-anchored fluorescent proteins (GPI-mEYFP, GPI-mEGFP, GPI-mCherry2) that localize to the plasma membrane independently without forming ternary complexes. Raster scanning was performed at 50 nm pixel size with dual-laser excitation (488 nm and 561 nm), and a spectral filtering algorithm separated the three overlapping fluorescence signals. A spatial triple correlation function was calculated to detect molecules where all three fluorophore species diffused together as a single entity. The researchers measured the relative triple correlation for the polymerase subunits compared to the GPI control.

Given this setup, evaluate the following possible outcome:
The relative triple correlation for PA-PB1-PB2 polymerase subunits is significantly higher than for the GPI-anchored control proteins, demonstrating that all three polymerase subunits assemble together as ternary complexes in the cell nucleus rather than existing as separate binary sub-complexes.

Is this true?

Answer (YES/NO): YES